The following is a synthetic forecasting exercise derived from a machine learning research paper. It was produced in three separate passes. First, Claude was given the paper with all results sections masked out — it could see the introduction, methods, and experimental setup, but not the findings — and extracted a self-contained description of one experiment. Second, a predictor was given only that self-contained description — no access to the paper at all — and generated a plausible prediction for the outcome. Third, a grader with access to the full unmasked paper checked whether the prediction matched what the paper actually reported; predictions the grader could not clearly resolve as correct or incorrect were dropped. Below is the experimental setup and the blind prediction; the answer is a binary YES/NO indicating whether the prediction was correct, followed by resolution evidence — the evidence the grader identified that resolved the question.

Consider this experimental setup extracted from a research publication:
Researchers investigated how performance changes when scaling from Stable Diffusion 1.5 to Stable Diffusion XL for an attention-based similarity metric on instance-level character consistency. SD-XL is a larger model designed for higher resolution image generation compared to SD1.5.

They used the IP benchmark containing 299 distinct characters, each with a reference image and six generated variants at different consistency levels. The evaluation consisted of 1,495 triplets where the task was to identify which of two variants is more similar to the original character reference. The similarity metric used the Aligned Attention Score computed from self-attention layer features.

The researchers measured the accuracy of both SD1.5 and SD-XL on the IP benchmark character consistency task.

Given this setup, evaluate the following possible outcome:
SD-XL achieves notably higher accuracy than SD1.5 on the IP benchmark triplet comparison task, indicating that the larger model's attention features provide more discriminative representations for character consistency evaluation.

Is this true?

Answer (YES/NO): NO